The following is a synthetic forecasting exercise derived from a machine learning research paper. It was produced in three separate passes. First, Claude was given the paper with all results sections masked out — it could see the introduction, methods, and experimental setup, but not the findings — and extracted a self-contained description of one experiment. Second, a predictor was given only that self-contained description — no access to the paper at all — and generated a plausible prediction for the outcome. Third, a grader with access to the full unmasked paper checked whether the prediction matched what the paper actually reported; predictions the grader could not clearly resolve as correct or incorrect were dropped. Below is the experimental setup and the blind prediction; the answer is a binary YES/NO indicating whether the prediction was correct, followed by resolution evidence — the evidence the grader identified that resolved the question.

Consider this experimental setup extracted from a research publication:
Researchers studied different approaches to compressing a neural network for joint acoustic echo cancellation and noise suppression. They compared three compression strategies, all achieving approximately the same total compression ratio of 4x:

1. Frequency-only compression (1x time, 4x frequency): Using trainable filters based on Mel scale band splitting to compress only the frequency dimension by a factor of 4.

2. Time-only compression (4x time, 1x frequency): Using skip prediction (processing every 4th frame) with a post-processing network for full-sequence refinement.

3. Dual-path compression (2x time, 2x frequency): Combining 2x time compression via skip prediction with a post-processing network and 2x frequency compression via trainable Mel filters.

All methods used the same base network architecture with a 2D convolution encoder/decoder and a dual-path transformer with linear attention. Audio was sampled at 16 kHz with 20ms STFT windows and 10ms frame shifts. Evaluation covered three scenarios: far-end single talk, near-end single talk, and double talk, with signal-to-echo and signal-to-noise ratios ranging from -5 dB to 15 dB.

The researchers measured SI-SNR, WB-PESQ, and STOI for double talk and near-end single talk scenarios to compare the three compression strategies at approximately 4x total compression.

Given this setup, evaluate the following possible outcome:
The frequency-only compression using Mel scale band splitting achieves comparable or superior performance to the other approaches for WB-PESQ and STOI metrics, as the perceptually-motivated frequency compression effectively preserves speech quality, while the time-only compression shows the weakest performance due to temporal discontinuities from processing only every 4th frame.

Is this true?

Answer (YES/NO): NO